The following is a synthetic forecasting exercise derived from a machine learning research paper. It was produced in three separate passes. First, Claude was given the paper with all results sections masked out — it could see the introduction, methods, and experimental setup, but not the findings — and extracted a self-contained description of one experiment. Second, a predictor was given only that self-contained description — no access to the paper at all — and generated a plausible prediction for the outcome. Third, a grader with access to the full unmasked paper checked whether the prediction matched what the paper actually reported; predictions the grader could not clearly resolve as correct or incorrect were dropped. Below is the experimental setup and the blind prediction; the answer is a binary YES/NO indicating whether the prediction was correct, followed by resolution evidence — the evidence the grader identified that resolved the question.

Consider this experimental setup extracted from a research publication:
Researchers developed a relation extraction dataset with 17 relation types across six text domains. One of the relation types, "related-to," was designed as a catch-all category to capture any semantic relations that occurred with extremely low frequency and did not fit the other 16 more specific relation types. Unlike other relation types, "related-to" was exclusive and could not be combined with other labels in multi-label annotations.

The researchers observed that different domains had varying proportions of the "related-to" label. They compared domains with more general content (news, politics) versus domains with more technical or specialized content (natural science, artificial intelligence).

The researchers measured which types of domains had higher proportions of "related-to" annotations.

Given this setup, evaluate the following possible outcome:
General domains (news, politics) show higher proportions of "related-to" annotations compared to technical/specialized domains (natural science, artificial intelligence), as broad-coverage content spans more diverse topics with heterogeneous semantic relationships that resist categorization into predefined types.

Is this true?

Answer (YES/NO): NO